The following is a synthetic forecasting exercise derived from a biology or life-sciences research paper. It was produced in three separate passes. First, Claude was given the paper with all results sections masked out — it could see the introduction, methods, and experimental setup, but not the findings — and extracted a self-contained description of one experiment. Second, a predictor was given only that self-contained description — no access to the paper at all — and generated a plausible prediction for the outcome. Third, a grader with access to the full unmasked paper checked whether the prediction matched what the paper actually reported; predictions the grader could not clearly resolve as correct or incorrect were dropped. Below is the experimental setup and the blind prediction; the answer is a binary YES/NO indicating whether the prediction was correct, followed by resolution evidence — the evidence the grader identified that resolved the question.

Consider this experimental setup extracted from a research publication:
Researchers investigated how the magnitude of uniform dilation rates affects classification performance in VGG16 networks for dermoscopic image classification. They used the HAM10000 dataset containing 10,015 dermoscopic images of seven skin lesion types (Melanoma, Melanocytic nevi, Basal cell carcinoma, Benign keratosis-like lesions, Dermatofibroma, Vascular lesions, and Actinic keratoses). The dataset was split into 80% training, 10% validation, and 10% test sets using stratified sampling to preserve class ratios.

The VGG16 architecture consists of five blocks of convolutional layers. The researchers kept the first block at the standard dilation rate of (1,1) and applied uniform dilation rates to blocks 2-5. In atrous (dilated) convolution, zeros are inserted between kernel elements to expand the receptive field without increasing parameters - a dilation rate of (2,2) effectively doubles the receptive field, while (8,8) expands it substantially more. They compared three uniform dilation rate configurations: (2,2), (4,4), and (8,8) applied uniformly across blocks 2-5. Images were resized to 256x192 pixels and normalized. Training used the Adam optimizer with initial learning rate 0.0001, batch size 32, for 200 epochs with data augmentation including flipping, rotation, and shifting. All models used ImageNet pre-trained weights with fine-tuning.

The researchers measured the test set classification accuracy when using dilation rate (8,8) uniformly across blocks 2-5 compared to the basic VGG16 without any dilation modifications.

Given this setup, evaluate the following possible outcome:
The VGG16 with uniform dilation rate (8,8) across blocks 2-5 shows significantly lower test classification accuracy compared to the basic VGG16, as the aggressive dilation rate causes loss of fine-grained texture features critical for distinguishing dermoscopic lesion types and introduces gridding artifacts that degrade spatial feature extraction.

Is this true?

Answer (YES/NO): YES